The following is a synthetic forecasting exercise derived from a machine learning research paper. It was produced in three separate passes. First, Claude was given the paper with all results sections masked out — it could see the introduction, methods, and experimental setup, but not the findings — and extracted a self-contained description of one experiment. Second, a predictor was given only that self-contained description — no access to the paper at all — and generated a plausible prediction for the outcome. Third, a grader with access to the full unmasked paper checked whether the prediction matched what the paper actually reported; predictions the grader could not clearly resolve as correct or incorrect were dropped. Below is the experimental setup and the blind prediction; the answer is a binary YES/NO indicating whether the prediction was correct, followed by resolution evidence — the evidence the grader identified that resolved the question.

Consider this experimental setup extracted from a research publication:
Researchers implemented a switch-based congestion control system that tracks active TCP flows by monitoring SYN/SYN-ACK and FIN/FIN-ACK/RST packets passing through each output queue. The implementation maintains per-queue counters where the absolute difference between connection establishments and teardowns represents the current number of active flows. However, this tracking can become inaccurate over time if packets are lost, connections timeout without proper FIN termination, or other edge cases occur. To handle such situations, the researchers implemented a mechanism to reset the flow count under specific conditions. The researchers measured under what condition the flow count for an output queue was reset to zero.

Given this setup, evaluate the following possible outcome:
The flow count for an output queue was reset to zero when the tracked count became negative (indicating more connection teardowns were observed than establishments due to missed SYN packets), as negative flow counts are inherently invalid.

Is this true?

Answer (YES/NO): NO